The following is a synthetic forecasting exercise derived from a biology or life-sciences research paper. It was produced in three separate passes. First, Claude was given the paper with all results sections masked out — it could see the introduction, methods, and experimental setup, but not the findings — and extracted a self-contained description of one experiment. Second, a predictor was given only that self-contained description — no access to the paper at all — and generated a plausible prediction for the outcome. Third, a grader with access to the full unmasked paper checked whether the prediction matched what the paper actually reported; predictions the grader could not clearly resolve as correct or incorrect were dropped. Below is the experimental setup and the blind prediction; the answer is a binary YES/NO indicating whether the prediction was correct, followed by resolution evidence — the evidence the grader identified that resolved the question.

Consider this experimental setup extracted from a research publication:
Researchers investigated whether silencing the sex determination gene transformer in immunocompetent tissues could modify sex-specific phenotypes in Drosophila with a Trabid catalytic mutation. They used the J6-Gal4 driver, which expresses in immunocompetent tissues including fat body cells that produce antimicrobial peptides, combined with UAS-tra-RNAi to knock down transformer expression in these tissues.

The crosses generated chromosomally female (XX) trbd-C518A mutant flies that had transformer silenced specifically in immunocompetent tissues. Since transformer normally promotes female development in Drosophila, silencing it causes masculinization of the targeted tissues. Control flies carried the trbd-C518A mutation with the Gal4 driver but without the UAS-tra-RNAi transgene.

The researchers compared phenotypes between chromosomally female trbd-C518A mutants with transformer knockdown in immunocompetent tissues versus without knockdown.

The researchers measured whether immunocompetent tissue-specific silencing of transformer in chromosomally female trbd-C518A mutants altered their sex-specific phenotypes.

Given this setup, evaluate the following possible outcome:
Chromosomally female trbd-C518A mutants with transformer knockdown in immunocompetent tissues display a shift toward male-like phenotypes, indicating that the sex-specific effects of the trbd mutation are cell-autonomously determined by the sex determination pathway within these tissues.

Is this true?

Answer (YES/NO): YES